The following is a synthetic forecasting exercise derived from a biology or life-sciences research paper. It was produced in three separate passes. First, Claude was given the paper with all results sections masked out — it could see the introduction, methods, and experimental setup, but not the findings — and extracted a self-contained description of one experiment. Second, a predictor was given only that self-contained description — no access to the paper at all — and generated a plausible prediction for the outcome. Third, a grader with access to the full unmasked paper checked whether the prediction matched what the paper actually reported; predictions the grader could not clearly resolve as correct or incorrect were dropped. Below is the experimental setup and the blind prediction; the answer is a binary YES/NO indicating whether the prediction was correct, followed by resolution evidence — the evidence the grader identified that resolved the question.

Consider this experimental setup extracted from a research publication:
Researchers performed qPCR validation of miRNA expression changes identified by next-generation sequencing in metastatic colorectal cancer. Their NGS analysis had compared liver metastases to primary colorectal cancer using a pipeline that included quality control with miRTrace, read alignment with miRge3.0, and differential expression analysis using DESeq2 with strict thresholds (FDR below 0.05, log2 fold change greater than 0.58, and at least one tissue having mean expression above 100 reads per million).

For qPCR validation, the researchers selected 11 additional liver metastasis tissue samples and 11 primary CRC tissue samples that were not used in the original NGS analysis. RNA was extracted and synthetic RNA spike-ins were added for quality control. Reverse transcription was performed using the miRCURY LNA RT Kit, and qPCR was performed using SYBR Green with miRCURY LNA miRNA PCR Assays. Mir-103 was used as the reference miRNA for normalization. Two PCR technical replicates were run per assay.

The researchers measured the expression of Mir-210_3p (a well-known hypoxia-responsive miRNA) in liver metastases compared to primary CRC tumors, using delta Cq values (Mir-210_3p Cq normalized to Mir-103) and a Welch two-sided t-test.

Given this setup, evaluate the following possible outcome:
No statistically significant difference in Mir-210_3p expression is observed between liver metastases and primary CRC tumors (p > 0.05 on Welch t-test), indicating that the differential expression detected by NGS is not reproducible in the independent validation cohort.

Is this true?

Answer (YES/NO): NO